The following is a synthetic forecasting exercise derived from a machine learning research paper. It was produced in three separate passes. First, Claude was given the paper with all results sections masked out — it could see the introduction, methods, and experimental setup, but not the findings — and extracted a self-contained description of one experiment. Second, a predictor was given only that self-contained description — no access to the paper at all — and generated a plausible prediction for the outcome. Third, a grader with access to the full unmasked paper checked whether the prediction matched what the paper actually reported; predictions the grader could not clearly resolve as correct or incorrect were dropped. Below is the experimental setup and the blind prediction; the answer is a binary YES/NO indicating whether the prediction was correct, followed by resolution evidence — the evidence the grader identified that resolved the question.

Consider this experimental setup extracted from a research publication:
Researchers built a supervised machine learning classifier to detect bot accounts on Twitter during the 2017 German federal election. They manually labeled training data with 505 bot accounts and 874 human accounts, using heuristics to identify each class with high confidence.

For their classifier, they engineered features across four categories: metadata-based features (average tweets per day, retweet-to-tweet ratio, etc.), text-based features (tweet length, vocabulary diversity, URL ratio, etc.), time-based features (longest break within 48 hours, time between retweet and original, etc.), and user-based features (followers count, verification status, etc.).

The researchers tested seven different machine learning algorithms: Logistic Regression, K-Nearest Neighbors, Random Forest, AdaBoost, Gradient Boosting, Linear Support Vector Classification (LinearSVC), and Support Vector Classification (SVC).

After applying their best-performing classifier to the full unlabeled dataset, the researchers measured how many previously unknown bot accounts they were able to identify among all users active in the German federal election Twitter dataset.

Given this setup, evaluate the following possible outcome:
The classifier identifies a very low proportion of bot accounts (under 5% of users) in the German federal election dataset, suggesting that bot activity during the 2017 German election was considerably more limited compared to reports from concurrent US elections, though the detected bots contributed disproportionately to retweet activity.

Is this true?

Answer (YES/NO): NO